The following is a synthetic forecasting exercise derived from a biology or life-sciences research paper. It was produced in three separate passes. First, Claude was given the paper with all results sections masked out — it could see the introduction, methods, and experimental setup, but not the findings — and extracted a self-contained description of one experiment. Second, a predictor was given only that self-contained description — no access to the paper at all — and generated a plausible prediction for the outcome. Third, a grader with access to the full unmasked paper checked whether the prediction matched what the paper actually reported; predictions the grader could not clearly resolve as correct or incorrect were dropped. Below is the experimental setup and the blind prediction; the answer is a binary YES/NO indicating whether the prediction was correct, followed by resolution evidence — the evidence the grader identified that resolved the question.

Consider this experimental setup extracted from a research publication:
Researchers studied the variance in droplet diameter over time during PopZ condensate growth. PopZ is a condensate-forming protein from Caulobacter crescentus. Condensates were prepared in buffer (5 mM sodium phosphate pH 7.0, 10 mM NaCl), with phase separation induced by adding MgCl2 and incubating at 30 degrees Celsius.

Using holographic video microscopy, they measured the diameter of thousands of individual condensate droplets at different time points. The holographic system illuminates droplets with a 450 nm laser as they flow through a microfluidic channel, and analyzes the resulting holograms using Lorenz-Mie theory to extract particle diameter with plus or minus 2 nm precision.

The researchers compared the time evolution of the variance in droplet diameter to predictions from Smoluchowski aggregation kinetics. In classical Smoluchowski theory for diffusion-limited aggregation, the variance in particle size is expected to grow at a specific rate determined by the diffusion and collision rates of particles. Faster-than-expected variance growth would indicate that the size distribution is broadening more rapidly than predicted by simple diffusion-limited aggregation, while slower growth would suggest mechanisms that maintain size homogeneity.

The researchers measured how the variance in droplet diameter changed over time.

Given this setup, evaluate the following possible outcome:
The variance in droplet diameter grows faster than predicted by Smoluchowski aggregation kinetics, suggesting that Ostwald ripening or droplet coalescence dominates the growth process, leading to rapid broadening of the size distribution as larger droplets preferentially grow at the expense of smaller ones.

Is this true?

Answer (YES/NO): NO